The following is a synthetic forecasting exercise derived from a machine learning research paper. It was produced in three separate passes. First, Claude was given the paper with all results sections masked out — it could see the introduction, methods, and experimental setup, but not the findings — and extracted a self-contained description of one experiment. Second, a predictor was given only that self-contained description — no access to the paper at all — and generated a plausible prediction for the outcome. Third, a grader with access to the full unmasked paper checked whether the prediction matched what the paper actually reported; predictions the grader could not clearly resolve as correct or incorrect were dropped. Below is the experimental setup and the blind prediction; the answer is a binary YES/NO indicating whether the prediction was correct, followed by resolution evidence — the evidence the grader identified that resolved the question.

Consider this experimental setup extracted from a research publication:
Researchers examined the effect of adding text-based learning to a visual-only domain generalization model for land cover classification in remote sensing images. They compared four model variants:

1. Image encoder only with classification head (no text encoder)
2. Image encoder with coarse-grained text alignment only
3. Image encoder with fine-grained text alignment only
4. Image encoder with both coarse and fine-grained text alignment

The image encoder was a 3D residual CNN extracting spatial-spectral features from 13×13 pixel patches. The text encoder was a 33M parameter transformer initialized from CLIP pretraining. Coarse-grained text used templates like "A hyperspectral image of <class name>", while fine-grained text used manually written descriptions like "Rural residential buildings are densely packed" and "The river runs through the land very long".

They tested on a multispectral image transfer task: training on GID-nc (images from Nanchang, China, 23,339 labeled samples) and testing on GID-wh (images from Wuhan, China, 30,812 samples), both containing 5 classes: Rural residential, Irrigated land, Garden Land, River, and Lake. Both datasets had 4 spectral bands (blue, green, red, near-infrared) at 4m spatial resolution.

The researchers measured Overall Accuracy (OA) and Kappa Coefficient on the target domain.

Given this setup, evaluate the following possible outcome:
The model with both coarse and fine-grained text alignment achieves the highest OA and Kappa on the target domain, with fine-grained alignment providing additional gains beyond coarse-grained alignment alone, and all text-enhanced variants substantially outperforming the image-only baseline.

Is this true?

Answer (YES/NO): NO